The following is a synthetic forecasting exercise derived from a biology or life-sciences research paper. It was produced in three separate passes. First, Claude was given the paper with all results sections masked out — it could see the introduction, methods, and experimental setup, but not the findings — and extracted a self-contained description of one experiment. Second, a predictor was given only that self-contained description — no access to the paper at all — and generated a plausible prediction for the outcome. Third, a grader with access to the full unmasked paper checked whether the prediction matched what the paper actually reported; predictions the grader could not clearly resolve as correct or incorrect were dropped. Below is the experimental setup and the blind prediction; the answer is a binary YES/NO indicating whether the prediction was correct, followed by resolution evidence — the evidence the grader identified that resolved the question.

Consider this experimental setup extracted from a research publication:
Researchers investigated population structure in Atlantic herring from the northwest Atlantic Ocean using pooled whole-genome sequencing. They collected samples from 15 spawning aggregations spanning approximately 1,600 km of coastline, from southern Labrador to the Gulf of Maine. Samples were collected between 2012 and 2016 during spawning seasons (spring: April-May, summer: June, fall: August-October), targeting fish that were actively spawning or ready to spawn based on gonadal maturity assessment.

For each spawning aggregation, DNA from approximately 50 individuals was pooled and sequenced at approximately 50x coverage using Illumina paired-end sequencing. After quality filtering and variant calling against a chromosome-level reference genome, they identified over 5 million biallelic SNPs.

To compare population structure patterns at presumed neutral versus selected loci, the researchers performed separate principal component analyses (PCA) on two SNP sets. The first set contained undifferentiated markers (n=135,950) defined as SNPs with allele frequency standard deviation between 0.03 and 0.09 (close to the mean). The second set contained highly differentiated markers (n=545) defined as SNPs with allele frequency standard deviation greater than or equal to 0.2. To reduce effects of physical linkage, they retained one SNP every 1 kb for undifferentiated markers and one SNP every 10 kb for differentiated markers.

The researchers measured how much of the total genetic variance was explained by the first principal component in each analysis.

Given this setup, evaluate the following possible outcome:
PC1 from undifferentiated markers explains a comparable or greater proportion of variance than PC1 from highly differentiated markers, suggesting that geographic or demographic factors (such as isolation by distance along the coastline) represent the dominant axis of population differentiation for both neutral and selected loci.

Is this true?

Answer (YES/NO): NO